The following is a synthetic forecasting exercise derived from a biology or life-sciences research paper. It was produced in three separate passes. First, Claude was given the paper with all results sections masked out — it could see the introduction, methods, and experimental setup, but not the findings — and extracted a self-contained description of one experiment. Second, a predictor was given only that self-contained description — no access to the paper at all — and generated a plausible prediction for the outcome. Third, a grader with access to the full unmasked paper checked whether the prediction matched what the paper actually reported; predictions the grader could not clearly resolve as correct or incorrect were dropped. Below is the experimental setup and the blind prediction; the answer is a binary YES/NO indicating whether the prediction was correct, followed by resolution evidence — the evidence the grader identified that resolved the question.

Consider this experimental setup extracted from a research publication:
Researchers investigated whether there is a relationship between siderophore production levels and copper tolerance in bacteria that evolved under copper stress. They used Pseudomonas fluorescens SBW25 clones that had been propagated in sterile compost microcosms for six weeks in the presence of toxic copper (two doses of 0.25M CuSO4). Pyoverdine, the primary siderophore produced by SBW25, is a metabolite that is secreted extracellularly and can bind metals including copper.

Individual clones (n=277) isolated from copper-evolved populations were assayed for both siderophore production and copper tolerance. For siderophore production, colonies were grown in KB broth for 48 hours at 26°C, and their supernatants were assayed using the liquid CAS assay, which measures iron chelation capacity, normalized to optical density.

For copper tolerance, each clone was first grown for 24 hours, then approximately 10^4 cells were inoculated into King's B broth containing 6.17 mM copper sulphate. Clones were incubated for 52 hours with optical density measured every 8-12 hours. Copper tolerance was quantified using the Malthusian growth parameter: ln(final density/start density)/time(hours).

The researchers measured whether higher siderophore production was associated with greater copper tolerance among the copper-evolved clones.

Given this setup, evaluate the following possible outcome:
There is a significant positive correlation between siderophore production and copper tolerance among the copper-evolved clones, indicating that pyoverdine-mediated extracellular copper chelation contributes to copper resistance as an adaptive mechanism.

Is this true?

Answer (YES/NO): NO